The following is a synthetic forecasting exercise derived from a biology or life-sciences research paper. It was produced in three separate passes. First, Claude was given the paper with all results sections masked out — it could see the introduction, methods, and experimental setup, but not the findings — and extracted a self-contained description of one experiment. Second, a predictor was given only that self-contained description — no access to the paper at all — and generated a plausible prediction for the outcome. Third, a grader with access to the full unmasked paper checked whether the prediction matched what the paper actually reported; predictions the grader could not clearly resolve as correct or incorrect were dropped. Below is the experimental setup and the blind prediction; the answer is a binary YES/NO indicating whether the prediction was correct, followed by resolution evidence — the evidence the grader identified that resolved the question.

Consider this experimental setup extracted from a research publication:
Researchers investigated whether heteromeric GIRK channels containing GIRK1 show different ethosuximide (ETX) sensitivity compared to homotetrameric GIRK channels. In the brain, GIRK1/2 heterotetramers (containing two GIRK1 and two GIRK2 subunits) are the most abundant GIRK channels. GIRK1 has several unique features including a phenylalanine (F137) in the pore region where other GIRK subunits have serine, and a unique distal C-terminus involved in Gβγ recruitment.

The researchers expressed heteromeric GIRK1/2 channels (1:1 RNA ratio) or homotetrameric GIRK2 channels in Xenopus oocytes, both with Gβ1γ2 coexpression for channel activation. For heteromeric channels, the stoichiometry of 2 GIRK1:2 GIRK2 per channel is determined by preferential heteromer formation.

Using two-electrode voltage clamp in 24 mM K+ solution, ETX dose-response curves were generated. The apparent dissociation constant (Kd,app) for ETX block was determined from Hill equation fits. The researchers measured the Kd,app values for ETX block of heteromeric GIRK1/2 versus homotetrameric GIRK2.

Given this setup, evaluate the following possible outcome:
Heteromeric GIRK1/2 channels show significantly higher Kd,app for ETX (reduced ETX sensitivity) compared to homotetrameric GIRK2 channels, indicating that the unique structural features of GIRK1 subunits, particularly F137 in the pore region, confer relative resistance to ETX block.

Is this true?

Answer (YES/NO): YES